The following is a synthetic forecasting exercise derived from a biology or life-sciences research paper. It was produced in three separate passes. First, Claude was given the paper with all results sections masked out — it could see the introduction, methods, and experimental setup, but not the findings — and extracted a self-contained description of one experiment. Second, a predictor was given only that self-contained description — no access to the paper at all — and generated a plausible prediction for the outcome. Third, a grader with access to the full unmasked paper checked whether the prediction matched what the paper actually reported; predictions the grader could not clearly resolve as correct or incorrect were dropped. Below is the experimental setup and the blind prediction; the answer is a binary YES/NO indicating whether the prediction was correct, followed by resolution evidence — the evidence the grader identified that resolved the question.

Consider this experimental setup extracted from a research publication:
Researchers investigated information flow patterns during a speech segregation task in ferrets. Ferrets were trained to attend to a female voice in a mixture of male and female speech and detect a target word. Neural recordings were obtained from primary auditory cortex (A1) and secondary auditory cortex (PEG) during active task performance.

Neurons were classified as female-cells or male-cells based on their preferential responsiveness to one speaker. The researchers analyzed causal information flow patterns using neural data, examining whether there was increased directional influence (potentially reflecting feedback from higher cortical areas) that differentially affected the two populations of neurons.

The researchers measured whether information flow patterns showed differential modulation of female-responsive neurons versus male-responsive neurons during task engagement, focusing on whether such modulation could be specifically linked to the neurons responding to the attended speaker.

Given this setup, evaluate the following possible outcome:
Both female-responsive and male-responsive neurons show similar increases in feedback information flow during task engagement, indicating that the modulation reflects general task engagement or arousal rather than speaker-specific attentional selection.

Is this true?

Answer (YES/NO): NO